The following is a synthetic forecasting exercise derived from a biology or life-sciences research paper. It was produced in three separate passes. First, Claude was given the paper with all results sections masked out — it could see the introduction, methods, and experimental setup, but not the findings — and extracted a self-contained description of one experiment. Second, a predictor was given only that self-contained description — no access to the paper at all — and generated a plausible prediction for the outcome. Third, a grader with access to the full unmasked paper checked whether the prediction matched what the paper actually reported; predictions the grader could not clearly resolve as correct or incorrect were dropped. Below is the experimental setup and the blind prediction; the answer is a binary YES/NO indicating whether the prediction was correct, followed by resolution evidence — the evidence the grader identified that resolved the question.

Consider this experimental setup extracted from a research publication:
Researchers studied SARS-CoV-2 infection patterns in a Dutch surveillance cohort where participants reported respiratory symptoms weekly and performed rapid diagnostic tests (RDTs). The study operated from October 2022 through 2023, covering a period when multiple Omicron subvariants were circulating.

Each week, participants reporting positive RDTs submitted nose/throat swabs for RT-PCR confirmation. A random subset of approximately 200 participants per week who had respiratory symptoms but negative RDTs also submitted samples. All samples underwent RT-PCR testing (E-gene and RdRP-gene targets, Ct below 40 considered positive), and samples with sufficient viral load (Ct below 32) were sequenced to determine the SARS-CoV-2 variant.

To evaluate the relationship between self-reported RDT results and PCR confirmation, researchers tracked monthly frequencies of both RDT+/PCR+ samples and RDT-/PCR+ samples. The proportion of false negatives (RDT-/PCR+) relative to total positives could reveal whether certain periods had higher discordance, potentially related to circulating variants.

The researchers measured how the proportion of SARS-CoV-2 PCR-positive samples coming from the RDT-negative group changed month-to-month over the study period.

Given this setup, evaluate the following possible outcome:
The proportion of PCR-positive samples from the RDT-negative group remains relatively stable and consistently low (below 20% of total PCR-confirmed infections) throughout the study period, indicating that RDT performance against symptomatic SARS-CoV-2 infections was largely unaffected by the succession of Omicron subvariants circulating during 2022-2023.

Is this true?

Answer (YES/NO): YES